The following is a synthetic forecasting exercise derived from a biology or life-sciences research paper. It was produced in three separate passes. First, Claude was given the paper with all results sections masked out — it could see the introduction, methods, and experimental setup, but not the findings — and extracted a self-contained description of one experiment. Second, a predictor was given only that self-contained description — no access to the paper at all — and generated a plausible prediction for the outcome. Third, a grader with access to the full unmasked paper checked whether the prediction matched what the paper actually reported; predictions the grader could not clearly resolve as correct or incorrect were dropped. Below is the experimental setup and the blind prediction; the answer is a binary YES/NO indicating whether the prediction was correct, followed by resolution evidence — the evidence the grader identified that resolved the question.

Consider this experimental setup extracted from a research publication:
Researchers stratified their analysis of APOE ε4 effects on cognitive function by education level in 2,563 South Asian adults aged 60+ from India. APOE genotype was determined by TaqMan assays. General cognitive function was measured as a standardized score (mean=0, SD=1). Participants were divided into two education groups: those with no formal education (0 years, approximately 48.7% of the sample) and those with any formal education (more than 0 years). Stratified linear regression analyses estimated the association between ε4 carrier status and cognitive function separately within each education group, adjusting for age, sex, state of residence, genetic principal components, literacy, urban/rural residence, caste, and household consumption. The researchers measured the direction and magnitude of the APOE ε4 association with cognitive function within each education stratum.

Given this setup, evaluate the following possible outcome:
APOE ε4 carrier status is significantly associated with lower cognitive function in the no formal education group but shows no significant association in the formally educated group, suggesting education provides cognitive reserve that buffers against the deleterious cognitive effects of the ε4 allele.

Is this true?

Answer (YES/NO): NO